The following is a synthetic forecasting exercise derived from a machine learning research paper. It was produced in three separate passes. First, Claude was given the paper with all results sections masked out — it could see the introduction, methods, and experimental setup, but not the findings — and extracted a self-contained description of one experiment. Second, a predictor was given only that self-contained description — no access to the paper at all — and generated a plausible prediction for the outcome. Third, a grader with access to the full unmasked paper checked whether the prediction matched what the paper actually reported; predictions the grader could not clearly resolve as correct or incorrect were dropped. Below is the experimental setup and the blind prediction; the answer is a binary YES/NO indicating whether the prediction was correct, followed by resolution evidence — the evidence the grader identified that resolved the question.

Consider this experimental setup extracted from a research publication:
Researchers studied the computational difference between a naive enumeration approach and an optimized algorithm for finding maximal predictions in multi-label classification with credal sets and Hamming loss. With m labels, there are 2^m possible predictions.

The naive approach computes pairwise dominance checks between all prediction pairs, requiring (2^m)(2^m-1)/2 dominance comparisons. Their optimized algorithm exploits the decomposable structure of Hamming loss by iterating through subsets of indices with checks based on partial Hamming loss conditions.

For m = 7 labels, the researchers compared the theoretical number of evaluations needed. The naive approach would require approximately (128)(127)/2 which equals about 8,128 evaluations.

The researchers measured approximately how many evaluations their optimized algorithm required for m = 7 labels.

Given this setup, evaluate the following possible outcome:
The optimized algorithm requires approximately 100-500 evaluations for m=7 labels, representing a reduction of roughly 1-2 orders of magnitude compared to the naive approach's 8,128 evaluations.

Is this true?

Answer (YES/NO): NO